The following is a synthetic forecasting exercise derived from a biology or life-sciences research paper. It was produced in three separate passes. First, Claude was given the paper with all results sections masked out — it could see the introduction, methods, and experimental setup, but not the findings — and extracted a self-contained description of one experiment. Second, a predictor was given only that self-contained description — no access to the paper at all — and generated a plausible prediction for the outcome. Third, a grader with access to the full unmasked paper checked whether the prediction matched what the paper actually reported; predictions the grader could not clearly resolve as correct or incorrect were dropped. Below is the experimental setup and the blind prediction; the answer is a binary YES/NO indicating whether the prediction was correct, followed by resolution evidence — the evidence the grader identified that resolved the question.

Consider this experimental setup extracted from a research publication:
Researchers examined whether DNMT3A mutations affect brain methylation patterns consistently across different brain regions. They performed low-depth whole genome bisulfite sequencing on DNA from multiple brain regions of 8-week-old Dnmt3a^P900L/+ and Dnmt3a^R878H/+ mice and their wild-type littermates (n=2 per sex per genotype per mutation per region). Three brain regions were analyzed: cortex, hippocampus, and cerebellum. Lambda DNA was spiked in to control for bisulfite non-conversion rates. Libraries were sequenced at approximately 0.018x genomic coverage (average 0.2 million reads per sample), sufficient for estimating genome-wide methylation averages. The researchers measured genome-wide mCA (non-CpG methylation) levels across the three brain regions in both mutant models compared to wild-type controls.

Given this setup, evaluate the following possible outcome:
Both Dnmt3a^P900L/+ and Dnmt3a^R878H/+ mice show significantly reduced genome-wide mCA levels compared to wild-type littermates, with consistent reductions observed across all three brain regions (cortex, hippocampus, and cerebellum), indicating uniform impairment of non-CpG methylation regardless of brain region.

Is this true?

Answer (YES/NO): YES